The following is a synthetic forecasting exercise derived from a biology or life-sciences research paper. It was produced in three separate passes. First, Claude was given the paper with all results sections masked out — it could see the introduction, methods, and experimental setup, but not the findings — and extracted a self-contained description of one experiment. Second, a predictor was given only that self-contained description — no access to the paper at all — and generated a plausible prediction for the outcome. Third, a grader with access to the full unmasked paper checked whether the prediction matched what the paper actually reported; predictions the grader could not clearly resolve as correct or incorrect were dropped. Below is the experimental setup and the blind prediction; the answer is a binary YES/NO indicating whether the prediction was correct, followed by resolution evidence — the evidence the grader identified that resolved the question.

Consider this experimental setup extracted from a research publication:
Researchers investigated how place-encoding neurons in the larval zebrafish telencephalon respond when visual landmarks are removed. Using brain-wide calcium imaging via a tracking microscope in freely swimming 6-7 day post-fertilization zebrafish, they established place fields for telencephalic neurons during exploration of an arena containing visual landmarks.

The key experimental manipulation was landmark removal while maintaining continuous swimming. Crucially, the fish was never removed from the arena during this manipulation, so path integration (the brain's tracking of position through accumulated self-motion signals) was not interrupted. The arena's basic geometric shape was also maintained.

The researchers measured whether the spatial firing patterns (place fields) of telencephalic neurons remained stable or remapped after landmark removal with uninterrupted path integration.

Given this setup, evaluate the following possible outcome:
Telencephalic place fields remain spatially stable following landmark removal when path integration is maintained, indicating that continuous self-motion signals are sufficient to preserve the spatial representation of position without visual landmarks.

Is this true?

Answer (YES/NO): YES